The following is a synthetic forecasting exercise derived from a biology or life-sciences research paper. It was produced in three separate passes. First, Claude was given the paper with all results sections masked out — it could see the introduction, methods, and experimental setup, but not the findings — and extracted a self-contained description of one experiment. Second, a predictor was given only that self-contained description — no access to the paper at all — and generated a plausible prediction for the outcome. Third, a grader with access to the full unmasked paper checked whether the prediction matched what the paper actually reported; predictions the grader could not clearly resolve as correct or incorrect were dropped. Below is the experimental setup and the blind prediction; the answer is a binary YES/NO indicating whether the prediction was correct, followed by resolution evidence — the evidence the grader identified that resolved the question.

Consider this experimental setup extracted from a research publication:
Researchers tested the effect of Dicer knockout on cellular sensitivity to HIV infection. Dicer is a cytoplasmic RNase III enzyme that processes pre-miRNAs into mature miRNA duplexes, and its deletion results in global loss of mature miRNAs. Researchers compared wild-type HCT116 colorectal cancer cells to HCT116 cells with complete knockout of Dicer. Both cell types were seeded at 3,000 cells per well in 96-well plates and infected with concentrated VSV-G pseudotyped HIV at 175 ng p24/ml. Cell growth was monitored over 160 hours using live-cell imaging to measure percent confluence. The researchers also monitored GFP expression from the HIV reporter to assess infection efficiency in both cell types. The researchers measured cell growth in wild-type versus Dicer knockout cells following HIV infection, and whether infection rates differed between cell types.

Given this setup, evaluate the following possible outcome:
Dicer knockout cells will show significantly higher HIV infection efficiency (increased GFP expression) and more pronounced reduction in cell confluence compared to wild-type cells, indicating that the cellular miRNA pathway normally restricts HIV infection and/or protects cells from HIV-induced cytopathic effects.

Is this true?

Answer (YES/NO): NO